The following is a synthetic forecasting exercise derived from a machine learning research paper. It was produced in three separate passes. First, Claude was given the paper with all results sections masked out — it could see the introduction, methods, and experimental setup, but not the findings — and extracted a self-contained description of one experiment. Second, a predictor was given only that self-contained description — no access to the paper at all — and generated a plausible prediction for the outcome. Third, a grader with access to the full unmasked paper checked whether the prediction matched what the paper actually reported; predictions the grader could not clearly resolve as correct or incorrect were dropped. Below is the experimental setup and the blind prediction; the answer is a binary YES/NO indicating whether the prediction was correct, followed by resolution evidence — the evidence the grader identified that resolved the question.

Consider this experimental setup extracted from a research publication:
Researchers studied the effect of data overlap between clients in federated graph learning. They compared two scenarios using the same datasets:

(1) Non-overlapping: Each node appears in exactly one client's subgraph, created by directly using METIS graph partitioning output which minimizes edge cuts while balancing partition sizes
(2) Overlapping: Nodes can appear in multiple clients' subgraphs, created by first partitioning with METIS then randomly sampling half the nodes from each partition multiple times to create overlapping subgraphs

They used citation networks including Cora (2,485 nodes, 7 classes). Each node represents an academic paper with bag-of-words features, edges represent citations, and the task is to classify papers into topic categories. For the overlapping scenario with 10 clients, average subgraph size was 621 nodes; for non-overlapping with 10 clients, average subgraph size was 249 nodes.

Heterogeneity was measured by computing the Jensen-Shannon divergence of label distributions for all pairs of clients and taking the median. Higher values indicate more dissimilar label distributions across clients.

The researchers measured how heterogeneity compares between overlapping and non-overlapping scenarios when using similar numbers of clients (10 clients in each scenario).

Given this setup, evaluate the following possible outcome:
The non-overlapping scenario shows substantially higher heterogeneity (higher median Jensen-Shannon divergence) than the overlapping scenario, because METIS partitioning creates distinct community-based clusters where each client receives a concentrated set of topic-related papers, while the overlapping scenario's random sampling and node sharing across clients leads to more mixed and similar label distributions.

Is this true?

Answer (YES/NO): YES